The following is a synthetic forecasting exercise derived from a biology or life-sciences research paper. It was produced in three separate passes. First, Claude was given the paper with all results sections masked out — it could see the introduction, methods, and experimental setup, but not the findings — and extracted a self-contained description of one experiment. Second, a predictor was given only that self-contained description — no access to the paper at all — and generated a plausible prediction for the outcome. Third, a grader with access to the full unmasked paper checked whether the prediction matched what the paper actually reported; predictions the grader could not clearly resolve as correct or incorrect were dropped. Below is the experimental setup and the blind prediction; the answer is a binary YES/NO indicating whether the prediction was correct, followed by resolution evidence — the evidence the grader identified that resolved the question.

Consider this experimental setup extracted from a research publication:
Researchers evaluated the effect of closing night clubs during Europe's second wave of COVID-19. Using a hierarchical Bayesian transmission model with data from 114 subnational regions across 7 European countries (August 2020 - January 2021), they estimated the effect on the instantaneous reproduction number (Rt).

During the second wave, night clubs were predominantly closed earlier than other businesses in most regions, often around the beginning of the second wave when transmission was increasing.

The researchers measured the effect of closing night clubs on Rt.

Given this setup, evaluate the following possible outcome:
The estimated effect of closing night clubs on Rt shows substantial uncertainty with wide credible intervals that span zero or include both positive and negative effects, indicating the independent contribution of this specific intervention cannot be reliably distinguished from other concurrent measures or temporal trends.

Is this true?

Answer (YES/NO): NO